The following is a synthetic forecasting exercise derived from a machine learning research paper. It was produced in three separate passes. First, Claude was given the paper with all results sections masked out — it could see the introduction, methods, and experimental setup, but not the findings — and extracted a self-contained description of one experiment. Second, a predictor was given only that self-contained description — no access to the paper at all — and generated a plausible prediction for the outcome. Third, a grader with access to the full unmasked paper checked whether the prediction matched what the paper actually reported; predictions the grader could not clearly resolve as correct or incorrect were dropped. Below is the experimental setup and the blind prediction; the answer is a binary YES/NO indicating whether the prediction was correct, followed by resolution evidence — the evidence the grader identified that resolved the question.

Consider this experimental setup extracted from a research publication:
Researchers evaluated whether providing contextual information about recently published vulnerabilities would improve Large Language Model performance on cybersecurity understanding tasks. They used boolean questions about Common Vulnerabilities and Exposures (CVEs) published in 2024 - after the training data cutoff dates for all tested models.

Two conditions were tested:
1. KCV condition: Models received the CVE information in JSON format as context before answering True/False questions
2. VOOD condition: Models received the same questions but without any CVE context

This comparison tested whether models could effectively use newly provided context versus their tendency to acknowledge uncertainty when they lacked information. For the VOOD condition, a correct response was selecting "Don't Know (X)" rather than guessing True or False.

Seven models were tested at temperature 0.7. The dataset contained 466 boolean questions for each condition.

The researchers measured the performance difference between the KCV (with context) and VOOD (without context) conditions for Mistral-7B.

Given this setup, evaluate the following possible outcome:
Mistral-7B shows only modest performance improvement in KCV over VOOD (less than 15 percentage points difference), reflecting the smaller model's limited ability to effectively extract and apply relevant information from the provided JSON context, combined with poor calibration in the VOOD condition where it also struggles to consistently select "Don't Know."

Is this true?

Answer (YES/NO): YES